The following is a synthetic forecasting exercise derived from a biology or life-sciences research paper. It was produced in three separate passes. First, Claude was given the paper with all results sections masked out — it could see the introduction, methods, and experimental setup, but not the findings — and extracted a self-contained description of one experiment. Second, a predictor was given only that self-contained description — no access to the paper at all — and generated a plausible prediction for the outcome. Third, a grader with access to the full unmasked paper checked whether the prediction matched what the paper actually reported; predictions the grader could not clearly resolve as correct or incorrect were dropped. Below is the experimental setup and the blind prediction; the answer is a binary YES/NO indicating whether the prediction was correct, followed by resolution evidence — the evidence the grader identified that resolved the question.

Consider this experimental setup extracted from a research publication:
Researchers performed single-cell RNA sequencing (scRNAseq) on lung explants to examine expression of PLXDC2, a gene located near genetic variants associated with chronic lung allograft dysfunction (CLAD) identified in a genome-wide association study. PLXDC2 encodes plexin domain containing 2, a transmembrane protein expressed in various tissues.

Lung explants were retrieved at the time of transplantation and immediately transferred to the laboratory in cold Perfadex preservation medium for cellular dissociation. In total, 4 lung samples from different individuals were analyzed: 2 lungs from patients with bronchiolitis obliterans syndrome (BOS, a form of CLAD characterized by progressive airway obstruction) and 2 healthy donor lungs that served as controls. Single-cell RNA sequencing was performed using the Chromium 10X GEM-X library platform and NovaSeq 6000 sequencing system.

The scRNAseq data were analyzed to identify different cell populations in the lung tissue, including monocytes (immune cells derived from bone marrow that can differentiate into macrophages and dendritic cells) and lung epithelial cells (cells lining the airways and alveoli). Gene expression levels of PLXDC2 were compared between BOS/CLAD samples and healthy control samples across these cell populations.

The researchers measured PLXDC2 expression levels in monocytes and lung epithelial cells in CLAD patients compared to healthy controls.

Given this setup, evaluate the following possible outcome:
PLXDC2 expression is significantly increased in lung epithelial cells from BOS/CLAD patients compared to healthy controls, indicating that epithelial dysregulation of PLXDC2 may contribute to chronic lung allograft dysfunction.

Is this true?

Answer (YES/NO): NO